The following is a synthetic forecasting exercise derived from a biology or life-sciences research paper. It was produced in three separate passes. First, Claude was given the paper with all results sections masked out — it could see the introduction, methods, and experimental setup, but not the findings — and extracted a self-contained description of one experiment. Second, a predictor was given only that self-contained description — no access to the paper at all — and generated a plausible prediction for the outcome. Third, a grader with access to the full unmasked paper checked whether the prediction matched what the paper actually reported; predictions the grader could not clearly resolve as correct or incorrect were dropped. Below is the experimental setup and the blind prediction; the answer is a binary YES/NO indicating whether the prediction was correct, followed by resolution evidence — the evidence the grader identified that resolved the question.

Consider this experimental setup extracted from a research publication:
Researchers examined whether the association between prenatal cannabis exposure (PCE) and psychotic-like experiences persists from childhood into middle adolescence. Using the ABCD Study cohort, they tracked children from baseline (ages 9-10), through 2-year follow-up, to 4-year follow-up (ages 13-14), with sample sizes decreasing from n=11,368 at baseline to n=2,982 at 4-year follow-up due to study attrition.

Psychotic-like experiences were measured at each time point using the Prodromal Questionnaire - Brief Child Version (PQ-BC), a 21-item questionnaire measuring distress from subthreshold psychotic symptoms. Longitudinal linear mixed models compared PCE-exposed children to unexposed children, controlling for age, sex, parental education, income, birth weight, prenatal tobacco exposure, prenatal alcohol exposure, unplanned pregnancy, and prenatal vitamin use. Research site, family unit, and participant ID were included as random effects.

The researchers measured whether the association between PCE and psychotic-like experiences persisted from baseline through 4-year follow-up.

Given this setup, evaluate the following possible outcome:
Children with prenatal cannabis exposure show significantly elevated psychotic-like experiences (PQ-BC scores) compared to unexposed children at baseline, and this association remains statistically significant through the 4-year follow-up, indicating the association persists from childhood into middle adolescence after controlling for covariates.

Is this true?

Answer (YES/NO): YES